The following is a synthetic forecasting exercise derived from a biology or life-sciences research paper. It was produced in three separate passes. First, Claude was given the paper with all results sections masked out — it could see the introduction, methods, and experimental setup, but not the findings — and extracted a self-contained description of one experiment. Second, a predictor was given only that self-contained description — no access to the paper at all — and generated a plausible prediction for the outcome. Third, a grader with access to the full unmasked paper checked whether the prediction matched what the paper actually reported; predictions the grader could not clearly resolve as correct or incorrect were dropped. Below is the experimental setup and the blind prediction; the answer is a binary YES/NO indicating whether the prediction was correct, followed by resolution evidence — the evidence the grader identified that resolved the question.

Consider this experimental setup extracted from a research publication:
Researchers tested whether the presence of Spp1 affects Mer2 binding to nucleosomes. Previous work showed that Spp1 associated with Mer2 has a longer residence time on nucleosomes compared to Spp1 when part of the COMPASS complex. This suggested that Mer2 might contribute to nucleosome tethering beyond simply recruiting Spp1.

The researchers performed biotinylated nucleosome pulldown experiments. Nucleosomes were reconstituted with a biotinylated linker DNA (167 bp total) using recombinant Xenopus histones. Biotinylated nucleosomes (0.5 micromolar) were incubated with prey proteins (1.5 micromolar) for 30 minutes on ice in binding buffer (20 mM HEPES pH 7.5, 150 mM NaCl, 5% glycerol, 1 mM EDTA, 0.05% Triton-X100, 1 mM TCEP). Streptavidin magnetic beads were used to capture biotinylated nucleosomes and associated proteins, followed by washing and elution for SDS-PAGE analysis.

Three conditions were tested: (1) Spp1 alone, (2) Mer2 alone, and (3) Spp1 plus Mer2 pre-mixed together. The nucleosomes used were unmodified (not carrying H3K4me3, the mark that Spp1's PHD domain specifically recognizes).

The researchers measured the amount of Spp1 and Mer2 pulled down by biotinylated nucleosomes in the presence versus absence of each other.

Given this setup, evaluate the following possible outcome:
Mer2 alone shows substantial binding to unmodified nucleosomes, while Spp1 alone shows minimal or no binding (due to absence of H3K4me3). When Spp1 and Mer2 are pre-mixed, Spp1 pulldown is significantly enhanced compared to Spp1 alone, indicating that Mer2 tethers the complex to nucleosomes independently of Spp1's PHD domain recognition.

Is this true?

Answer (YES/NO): YES